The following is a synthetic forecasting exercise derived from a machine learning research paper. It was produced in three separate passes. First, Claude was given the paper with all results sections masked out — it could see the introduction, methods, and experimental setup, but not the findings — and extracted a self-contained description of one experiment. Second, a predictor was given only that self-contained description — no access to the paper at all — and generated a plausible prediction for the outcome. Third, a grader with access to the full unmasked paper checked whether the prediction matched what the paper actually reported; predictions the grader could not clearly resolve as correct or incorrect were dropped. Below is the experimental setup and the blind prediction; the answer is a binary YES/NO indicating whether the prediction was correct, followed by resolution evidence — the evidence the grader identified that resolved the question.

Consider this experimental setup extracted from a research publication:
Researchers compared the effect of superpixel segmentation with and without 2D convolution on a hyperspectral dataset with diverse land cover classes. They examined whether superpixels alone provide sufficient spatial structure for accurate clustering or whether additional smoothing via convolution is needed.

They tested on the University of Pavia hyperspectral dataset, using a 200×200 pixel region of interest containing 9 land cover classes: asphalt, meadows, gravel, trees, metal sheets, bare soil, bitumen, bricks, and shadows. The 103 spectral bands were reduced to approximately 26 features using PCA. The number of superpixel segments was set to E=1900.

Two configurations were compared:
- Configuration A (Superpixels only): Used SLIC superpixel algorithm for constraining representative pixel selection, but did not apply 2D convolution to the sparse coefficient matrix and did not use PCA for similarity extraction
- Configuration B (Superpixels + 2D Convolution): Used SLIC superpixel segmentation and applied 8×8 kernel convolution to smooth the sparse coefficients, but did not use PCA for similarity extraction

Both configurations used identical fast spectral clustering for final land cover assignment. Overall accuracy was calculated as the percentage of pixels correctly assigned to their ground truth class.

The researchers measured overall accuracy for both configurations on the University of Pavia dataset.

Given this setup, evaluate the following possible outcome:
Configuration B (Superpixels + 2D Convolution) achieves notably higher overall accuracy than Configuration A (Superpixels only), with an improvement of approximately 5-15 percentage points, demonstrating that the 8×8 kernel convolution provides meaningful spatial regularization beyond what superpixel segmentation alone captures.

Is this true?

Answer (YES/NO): NO